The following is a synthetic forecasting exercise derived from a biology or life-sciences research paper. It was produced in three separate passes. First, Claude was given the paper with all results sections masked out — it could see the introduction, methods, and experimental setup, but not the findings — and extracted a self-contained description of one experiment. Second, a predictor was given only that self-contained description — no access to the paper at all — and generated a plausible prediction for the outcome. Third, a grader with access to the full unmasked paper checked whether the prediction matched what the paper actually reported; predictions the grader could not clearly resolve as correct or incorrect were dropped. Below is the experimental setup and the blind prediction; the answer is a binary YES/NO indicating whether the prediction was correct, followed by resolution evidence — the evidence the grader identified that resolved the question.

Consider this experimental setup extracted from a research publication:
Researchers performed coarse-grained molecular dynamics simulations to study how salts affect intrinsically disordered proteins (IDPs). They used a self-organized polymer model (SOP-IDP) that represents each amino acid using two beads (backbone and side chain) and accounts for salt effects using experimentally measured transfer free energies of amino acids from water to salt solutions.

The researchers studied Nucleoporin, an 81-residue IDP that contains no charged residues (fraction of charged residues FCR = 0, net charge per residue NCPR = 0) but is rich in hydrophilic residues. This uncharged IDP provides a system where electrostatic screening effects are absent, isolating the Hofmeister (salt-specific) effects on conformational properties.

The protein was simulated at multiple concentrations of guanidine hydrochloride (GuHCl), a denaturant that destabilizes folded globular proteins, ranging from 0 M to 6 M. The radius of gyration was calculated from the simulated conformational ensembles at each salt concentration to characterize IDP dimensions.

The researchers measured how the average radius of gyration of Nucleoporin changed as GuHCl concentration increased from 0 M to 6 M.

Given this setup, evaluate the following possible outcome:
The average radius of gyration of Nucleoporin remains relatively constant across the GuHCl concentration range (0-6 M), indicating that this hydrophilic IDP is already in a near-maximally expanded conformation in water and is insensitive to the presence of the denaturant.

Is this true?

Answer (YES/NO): NO